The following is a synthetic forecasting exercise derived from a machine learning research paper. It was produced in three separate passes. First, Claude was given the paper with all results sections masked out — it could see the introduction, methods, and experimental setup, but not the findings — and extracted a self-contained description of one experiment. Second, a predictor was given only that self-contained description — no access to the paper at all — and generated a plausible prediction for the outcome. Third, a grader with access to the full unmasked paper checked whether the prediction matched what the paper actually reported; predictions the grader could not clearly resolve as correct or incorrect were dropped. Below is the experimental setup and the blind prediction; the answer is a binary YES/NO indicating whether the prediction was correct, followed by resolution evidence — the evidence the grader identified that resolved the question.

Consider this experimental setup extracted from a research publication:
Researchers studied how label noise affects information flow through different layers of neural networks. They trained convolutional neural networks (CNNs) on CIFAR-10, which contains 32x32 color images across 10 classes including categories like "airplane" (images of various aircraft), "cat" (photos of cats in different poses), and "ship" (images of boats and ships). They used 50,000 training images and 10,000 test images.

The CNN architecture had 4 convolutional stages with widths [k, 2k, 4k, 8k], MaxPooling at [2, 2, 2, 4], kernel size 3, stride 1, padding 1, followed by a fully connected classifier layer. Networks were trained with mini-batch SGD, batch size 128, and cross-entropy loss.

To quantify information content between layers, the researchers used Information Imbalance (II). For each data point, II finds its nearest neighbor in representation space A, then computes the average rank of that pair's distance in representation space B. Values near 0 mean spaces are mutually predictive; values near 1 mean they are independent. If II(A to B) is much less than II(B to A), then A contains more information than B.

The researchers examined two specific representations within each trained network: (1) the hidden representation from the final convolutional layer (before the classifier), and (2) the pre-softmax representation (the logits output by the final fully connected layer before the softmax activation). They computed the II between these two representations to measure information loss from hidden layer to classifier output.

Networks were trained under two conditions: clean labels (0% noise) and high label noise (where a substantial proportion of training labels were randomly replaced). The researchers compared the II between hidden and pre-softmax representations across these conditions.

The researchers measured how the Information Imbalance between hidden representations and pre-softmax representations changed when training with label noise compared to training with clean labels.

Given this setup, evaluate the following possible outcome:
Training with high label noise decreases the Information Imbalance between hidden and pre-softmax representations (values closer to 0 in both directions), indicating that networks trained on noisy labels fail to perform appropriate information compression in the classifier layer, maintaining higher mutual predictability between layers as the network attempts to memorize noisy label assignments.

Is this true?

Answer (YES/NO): NO